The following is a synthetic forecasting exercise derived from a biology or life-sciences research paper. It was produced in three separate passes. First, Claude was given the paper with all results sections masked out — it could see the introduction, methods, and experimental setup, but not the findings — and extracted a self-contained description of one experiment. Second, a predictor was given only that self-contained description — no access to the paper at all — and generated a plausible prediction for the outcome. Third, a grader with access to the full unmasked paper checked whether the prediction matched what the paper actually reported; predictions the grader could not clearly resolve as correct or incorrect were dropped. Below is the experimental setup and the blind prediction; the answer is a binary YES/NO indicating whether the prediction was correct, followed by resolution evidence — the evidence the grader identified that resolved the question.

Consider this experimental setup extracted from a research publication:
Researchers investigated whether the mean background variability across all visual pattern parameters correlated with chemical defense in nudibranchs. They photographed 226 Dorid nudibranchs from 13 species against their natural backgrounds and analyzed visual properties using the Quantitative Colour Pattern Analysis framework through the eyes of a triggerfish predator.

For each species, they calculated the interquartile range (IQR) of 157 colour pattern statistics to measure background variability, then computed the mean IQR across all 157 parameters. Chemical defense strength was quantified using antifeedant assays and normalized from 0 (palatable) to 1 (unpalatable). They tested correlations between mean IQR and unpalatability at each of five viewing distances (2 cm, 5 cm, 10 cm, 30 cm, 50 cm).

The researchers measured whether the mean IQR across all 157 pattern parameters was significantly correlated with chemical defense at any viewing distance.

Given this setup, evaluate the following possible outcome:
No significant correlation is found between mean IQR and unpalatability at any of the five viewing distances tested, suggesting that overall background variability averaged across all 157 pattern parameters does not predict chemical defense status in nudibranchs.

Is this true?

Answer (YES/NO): YES